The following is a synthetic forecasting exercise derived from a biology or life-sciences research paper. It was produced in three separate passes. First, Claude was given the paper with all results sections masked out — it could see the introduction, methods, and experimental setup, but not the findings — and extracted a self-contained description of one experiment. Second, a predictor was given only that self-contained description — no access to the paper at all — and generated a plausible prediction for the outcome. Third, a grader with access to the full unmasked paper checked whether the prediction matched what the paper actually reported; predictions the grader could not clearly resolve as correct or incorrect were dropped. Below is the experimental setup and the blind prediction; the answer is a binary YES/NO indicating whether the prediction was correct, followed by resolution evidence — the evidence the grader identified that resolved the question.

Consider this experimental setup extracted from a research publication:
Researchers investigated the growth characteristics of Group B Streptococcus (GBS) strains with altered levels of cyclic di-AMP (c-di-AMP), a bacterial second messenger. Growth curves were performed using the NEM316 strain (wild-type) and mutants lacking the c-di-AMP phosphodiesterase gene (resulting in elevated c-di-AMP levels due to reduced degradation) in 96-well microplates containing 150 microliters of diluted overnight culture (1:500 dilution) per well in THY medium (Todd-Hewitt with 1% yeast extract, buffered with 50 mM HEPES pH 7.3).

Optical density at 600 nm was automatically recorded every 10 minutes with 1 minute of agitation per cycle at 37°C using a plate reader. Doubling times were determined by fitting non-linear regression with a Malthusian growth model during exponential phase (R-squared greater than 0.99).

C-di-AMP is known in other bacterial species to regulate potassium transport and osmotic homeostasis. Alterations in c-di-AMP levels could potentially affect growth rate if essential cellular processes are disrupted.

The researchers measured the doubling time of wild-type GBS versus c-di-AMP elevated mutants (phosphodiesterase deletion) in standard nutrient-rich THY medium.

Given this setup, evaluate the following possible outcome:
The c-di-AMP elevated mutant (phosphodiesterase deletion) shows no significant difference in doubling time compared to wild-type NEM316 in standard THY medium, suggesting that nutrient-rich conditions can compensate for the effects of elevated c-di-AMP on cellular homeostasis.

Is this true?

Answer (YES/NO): NO